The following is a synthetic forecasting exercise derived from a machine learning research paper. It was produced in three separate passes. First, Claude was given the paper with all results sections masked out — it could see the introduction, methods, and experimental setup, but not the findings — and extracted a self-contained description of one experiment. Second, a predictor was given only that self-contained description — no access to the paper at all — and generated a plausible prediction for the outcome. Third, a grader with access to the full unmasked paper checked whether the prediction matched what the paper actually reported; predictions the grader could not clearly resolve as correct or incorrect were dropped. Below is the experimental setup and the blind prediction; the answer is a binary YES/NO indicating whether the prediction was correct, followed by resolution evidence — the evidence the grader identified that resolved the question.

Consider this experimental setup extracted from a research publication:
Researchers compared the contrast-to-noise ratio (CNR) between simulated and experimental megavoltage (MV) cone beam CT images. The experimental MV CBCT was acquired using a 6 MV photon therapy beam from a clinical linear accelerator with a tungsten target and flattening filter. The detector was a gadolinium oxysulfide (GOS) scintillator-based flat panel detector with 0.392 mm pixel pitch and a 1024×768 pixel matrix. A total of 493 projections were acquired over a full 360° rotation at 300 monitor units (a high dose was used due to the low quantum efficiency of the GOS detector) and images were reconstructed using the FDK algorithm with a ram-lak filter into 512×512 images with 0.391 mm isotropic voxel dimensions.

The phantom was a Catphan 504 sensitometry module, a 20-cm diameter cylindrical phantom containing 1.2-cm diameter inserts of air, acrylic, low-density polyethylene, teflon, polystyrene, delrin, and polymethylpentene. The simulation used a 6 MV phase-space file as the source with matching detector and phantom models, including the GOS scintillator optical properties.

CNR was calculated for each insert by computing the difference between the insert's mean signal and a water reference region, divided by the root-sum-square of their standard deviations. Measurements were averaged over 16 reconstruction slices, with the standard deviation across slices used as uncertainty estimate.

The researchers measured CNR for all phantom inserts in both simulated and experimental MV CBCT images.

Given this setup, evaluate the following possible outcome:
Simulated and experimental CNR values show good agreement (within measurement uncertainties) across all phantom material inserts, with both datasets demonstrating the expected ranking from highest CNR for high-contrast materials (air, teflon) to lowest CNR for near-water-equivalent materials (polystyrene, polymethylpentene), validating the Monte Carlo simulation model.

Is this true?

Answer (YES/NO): NO